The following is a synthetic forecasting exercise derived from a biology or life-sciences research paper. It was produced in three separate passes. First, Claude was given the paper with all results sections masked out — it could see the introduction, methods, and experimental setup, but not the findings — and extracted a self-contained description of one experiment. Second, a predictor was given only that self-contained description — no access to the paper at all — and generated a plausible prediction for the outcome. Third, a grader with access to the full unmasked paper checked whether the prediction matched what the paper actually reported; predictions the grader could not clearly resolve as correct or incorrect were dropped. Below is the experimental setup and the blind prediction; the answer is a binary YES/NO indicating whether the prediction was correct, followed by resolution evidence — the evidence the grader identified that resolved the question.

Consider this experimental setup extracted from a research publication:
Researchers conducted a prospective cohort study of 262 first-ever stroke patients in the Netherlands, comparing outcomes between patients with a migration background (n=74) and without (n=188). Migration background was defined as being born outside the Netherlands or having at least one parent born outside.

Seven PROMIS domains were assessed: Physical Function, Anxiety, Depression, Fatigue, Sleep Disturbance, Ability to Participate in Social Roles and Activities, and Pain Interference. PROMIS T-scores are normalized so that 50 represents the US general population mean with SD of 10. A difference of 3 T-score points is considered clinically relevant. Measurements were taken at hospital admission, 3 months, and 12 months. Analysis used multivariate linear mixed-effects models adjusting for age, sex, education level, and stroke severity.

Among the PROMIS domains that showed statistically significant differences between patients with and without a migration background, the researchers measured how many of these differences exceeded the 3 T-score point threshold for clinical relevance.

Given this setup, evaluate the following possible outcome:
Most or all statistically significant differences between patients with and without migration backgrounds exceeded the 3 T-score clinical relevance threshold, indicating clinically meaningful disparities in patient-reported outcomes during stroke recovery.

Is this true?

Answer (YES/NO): NO